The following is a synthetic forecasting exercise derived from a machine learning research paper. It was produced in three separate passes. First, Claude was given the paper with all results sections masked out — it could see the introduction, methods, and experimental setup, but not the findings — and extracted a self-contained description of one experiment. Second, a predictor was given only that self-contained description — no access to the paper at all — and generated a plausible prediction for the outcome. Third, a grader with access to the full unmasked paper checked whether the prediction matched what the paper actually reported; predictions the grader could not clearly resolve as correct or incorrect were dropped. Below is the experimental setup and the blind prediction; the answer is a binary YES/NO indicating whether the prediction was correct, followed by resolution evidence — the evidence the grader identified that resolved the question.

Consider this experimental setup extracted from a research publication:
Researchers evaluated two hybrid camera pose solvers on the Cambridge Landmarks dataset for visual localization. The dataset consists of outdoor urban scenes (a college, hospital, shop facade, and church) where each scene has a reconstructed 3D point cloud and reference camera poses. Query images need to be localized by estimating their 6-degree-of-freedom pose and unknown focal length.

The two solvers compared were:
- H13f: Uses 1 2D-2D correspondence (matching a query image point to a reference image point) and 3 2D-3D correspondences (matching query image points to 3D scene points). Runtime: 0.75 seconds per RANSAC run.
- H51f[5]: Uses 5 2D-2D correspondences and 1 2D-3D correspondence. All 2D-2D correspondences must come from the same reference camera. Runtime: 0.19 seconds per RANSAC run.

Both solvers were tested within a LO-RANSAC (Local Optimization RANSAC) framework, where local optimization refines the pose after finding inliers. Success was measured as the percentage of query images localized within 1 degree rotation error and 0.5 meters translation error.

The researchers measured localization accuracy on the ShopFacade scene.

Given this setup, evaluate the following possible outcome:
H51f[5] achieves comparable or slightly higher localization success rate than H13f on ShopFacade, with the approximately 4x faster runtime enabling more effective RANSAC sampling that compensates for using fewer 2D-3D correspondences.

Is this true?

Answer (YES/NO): NO